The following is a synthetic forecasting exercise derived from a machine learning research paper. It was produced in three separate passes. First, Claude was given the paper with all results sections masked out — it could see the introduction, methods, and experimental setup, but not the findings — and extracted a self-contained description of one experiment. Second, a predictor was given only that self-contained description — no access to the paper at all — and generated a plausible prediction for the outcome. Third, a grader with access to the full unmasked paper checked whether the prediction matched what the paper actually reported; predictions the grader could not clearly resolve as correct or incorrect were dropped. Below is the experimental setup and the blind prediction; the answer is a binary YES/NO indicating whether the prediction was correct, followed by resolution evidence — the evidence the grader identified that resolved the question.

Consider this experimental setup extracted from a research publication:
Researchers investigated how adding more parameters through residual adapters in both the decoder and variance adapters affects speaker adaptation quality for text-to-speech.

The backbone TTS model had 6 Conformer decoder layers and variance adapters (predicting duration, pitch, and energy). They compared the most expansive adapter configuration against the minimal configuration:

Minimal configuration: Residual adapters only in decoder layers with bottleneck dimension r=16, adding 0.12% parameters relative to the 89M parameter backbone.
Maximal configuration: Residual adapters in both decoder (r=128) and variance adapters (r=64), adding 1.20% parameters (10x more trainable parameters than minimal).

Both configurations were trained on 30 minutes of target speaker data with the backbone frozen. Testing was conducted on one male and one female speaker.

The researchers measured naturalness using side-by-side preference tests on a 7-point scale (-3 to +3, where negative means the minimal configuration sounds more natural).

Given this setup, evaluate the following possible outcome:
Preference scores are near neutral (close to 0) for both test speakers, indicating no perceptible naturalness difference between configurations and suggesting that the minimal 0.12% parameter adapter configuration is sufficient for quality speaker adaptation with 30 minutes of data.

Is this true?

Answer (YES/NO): NO